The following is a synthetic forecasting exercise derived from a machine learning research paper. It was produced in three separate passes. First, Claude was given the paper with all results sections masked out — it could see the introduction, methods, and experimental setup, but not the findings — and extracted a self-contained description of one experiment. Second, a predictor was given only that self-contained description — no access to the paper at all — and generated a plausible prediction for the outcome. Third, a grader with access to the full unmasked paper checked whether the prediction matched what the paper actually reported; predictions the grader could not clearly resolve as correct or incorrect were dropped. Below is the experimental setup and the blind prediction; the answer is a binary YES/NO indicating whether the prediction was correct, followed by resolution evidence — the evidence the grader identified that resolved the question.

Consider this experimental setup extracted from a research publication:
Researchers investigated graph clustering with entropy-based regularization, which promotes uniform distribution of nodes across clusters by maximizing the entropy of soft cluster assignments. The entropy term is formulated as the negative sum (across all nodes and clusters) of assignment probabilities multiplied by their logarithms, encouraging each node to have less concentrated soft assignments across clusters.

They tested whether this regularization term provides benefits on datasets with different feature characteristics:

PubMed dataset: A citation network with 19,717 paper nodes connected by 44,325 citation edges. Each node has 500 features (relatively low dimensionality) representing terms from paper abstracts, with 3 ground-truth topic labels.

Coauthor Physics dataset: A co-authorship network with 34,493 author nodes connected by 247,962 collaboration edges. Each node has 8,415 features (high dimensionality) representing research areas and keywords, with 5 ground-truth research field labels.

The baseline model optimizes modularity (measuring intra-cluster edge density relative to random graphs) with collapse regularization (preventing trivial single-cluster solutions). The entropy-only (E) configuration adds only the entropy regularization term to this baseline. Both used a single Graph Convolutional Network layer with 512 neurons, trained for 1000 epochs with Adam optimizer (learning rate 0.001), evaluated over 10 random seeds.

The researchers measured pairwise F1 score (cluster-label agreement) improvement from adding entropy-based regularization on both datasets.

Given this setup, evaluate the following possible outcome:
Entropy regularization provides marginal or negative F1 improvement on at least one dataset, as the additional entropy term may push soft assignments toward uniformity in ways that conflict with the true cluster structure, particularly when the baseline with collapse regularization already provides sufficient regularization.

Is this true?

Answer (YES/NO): YES